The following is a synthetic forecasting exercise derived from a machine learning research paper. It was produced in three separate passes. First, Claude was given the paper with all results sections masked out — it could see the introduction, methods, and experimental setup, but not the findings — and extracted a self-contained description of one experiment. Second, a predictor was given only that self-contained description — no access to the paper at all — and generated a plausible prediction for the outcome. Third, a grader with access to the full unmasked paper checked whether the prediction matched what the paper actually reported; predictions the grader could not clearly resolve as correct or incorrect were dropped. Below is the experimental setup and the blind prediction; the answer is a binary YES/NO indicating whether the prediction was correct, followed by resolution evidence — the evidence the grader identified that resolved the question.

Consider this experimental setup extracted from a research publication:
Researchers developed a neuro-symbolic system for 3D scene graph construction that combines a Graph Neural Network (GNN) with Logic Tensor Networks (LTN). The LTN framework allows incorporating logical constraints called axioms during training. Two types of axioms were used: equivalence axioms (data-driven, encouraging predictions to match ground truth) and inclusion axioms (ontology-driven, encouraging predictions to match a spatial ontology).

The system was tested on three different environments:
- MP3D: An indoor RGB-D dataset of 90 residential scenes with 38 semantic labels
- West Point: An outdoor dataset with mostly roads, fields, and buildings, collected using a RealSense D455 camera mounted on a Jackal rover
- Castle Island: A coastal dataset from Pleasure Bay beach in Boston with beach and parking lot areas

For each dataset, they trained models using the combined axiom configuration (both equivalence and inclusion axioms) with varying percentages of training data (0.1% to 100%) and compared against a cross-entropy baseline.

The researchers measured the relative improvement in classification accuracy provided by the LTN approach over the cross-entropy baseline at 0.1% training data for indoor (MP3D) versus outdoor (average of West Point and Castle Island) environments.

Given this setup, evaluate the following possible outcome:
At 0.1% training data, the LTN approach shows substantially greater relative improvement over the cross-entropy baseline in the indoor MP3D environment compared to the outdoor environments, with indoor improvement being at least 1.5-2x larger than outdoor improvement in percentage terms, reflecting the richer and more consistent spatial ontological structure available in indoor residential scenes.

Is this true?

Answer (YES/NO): YES